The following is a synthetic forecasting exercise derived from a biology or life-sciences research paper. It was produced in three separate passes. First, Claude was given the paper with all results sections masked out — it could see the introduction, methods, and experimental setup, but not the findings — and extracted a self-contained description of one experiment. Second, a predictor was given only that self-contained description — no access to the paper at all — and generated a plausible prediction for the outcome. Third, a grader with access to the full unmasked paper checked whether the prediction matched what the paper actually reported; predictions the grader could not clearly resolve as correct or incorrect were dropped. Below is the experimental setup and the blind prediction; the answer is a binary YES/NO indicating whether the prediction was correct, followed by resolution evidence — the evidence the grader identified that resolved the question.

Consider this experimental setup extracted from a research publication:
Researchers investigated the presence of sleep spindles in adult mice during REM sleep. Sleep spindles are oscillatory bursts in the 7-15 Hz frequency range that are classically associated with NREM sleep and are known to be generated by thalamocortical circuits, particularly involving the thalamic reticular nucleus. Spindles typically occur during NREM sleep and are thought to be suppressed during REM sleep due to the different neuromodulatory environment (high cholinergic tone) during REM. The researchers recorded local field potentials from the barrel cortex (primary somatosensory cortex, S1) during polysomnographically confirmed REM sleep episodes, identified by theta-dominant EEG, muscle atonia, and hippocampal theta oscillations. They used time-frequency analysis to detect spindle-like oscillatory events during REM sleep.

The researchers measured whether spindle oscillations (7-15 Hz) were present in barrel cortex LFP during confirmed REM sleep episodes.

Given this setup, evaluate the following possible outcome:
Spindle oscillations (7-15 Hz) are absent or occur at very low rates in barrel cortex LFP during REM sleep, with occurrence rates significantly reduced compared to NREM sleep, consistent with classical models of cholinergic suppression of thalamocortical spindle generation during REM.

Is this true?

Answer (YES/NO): NO